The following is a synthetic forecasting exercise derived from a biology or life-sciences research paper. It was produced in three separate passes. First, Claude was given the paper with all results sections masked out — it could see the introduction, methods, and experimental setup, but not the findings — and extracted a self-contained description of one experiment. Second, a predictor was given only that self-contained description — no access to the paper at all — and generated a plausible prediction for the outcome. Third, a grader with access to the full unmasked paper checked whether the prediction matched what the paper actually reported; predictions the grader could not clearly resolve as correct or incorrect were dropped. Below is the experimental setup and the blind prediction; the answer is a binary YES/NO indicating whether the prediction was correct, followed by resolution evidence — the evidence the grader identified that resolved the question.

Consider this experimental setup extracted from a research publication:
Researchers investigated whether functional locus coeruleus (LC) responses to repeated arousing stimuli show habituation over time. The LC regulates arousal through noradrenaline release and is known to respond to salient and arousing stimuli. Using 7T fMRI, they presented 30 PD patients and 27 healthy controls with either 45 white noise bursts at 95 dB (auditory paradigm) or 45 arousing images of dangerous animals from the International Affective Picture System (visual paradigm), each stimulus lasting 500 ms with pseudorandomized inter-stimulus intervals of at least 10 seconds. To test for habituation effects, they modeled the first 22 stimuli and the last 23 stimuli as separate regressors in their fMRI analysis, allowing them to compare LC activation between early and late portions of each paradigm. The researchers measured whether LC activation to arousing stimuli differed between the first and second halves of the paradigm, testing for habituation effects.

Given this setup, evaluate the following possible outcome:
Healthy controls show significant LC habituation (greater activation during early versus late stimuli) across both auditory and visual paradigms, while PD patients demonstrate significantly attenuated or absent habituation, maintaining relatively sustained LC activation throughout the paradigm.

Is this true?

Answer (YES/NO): NO